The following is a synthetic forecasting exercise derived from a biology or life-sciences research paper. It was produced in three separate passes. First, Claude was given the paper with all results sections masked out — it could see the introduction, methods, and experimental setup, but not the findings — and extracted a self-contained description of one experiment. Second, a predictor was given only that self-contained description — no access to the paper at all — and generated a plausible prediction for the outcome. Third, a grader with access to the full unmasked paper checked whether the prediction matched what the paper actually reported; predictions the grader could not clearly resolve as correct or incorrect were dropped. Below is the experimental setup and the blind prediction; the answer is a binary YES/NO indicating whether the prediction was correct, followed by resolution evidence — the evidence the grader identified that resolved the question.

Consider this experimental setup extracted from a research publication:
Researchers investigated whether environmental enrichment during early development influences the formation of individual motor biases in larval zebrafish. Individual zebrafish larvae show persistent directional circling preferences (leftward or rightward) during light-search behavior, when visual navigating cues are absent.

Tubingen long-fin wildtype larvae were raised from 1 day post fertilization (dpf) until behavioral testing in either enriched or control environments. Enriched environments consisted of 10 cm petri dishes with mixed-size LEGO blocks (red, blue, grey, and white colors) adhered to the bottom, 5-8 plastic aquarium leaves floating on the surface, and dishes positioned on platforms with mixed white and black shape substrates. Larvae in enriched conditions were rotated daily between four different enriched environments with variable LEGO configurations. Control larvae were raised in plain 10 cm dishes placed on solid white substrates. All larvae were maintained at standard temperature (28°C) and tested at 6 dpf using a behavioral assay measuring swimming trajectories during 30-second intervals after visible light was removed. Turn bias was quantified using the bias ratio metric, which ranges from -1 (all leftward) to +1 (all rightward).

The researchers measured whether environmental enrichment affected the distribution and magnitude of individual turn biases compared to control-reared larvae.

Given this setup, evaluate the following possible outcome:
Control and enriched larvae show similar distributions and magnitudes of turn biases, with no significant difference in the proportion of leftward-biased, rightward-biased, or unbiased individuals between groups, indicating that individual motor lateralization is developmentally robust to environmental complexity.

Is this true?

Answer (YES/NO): YES